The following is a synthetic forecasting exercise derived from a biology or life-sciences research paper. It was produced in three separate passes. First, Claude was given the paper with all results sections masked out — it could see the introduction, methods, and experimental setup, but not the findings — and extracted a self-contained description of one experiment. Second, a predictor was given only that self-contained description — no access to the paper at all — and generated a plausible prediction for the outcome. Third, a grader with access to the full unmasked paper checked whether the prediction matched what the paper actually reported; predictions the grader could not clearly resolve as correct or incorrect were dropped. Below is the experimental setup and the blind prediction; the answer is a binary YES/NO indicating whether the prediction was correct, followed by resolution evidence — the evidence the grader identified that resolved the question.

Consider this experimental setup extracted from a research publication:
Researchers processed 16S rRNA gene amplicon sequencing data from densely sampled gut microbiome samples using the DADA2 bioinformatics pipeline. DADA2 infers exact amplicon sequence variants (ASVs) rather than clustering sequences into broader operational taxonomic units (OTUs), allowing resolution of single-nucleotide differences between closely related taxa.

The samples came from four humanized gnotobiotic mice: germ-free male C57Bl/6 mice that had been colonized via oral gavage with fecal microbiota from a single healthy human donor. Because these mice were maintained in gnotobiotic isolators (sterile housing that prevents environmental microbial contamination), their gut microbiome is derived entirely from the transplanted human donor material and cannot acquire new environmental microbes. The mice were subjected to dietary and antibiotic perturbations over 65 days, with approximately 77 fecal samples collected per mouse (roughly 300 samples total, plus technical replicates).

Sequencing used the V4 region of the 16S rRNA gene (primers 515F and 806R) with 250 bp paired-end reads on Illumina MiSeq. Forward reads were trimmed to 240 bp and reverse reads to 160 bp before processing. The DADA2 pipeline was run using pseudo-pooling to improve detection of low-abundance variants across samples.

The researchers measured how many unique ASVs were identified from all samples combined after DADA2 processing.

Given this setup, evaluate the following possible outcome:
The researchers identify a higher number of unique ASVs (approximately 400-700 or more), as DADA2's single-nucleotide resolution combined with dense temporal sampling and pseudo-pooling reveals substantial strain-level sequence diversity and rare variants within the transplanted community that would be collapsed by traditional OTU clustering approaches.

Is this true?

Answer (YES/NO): YES